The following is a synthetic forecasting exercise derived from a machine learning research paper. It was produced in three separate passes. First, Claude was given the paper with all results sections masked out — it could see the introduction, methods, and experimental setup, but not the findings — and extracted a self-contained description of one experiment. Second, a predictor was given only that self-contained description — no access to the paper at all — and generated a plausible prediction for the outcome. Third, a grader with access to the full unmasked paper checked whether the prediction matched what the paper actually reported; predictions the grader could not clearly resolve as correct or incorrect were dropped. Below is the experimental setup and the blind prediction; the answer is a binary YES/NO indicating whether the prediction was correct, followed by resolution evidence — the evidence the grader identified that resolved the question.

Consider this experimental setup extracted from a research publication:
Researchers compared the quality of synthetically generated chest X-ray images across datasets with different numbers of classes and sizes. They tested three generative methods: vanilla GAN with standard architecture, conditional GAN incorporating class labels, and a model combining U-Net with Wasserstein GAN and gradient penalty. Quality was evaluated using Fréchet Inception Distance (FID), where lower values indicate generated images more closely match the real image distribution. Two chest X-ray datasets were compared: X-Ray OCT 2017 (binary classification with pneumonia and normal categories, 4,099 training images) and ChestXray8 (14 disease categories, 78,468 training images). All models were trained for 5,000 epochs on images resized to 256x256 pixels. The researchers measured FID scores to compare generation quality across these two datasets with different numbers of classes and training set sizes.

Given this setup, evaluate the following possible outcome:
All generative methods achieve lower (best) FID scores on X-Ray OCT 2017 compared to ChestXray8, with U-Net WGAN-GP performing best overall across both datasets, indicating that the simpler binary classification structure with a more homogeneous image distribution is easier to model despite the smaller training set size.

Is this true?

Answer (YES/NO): NO